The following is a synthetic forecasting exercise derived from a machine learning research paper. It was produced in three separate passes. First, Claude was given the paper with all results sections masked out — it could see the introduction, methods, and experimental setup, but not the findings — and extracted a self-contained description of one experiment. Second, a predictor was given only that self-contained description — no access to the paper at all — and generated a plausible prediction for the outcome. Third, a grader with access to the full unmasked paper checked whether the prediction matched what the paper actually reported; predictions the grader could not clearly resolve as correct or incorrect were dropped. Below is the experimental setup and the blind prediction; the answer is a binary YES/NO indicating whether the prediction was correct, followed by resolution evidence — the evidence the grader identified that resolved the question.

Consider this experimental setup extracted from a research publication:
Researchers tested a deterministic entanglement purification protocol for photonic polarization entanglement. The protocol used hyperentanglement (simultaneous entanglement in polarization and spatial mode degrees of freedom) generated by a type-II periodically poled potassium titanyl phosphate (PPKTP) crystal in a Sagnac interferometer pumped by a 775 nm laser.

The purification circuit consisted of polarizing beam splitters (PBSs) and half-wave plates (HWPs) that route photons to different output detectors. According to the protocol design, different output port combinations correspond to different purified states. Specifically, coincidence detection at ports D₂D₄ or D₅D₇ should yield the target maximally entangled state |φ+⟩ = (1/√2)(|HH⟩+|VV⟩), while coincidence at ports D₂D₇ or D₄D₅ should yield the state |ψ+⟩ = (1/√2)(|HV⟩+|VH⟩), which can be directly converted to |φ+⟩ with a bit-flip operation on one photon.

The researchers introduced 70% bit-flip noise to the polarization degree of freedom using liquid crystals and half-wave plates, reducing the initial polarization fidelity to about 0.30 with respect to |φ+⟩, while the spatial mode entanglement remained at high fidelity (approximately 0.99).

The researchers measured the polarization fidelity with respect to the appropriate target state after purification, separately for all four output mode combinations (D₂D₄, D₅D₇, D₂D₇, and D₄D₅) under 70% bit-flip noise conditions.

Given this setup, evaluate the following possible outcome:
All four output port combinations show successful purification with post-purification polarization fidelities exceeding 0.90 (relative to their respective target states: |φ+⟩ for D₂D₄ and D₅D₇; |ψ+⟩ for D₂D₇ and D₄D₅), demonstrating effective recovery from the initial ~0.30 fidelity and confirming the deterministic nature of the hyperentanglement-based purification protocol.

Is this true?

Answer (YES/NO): YES